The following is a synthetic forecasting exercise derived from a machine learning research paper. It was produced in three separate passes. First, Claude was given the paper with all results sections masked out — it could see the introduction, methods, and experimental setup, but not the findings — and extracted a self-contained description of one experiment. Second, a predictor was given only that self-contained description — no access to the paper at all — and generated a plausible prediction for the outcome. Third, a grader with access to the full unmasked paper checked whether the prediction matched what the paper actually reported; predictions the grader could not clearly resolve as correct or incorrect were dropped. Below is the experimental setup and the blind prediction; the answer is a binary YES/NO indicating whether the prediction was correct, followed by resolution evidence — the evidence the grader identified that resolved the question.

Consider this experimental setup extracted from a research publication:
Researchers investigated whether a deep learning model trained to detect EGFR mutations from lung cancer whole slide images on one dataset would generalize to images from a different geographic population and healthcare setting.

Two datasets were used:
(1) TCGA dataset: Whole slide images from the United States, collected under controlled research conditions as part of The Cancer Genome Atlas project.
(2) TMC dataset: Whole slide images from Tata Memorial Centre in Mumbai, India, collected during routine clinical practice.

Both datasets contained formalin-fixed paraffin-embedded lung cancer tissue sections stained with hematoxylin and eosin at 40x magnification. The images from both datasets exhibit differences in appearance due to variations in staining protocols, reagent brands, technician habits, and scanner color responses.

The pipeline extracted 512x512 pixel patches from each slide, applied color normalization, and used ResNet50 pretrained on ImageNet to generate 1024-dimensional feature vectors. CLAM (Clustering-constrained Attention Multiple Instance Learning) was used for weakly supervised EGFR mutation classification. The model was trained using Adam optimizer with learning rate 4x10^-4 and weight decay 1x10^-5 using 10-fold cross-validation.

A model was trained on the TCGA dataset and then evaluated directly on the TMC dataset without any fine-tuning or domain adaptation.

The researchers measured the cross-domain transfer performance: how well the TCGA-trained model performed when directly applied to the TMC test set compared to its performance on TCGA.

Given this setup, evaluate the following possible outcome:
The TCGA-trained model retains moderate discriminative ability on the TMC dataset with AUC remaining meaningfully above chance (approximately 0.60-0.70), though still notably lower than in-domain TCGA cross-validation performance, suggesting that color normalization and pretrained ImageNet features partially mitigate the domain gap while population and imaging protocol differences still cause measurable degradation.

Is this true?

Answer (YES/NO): NO